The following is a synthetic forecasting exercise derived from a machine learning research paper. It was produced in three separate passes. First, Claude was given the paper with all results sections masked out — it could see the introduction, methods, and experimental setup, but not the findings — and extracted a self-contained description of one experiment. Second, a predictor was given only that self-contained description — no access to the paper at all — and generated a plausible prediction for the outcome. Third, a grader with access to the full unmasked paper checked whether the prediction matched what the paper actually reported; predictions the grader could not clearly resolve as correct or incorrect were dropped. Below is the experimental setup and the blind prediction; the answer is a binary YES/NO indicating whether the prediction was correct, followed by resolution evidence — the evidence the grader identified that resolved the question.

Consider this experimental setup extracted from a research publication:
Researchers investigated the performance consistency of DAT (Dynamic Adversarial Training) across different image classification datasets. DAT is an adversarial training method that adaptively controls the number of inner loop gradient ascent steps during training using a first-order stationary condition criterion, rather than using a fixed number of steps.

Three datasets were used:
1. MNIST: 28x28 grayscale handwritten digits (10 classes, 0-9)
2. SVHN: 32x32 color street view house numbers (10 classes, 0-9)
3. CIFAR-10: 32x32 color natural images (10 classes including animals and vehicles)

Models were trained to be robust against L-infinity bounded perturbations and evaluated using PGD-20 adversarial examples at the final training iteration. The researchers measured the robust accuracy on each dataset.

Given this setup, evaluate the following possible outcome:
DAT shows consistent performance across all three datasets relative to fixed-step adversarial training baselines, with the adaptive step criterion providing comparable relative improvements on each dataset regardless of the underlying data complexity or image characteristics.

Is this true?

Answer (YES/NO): NO